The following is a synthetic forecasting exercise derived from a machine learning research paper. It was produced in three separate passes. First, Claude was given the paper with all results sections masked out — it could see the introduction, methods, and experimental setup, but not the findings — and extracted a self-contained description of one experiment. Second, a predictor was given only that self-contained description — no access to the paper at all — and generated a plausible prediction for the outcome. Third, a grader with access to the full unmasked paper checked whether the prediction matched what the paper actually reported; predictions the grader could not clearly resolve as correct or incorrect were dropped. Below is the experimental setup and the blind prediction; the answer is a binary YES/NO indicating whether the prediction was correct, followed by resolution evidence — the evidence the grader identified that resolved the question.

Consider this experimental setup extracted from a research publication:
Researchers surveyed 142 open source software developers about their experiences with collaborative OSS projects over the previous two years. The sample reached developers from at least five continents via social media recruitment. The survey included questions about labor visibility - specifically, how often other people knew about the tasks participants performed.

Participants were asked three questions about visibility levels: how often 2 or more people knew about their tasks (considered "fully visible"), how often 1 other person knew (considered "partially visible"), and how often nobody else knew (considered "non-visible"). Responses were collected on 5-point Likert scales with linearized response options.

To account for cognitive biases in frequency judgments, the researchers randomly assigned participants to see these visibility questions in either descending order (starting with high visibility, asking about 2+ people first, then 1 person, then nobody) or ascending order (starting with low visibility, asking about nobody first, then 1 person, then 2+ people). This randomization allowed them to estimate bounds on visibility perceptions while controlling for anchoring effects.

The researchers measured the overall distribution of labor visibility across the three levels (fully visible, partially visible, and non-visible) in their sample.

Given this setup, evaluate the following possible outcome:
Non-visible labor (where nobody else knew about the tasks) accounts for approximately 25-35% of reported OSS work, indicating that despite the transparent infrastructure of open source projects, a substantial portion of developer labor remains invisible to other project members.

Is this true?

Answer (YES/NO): YES